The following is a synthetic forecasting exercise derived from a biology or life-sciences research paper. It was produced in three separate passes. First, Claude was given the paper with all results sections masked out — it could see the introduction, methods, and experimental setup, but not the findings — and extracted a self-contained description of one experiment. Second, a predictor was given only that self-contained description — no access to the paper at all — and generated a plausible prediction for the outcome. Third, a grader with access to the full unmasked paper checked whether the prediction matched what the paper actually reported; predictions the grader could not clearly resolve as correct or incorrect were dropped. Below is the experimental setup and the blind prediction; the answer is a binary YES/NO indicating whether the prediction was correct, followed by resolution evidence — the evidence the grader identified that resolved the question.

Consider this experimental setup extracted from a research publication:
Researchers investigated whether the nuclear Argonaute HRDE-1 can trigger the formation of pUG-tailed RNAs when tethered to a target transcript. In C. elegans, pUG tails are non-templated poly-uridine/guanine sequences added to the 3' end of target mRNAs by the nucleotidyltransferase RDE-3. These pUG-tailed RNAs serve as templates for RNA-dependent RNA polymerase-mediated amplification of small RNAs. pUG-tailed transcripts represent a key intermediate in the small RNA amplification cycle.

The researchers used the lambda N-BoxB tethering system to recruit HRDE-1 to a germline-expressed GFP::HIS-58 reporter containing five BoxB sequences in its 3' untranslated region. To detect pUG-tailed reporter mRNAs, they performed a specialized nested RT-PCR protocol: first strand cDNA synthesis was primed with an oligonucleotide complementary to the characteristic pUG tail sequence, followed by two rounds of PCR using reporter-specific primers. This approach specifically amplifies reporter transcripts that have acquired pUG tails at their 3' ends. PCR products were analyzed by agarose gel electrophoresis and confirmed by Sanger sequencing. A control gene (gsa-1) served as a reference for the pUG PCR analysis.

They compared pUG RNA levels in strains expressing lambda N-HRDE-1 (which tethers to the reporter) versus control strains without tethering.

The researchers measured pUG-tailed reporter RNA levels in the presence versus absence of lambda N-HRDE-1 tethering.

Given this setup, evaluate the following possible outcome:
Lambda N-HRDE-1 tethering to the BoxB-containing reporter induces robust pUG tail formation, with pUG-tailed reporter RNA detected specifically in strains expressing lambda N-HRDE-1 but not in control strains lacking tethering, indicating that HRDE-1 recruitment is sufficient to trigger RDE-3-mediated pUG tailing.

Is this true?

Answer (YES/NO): YES